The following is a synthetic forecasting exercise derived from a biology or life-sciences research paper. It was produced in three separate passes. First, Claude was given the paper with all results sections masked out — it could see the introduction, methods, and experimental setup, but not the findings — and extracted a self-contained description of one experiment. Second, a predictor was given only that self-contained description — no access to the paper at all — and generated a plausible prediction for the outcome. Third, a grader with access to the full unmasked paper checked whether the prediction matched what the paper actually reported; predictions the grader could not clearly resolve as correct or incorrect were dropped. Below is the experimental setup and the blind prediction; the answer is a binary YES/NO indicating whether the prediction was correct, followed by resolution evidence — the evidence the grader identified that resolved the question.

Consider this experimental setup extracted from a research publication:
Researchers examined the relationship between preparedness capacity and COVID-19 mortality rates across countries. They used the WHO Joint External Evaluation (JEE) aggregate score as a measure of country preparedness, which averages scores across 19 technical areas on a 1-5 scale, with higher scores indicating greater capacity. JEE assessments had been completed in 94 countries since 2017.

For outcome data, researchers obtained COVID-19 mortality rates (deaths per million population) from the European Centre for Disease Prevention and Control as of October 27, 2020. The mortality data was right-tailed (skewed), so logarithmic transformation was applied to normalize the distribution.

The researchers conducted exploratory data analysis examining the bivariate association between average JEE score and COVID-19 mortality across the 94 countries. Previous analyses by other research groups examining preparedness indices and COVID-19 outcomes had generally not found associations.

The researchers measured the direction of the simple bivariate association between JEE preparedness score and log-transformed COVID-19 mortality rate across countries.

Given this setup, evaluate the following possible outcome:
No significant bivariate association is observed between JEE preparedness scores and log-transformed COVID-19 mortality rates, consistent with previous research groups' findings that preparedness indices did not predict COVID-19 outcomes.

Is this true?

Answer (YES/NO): NO